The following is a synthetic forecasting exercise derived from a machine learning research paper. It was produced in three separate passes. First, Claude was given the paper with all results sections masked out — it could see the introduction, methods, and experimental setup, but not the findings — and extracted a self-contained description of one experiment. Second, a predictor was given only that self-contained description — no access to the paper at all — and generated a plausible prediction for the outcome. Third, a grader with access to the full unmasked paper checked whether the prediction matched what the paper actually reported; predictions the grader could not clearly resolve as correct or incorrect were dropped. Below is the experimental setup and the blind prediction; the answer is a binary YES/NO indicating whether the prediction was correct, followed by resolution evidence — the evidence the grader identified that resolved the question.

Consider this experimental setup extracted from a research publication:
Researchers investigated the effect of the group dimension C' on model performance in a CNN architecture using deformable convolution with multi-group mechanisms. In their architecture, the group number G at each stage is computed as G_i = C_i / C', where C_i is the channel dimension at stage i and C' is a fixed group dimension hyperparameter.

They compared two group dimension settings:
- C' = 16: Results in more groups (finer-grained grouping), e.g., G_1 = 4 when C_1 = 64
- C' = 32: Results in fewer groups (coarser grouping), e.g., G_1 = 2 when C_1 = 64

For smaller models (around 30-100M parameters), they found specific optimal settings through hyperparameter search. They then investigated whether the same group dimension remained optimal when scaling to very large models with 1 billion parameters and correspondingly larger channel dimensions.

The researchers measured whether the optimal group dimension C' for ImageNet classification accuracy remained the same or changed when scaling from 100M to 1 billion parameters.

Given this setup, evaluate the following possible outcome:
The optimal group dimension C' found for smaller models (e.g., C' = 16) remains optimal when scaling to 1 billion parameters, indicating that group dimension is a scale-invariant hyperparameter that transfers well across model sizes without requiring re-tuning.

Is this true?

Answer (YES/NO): NO